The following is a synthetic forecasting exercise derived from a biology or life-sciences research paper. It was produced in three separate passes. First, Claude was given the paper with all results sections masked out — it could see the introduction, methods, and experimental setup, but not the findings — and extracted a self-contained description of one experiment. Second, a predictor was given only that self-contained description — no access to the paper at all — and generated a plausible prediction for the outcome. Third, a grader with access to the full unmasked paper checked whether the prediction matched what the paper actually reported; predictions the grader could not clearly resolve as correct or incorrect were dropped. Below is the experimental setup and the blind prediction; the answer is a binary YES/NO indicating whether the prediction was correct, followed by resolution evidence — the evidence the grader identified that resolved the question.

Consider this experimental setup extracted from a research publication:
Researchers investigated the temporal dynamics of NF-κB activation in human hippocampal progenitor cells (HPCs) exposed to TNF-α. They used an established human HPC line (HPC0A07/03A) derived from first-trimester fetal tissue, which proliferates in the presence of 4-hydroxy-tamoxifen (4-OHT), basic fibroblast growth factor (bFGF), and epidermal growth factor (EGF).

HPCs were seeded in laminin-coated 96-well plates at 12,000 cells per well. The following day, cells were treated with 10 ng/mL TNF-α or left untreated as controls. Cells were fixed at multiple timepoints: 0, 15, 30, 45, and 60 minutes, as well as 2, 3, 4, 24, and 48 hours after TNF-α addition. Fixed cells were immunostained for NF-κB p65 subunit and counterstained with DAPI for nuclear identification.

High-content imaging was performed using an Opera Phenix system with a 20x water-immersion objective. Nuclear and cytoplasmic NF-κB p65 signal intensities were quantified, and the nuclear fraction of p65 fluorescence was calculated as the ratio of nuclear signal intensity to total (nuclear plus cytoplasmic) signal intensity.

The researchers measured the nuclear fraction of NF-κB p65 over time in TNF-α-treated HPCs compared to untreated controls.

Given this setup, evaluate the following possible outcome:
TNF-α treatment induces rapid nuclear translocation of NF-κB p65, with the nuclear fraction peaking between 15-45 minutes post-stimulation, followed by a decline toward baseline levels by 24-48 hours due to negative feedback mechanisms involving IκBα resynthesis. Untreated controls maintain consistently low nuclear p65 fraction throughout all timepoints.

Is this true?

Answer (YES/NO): NO